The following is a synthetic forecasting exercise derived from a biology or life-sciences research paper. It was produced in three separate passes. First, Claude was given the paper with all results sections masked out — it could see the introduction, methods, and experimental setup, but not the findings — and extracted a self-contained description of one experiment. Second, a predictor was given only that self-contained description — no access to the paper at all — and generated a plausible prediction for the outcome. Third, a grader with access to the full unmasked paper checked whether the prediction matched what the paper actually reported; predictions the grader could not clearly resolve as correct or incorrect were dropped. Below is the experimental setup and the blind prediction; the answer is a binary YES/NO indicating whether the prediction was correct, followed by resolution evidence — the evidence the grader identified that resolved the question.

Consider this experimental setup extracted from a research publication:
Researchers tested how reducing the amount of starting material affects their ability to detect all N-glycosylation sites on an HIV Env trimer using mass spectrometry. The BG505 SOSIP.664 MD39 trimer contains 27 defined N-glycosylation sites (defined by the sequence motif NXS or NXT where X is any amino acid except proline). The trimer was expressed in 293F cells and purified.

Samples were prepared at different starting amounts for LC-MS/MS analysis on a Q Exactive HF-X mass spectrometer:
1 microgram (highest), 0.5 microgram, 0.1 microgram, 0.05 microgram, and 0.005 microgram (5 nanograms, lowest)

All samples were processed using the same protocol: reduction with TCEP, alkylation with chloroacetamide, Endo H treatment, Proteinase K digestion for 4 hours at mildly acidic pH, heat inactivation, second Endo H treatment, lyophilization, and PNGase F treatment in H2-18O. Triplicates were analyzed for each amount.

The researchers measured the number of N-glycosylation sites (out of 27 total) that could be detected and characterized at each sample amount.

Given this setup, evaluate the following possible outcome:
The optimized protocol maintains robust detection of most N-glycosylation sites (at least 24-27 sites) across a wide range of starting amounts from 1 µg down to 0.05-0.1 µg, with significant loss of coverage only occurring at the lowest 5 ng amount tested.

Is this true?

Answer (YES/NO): NO